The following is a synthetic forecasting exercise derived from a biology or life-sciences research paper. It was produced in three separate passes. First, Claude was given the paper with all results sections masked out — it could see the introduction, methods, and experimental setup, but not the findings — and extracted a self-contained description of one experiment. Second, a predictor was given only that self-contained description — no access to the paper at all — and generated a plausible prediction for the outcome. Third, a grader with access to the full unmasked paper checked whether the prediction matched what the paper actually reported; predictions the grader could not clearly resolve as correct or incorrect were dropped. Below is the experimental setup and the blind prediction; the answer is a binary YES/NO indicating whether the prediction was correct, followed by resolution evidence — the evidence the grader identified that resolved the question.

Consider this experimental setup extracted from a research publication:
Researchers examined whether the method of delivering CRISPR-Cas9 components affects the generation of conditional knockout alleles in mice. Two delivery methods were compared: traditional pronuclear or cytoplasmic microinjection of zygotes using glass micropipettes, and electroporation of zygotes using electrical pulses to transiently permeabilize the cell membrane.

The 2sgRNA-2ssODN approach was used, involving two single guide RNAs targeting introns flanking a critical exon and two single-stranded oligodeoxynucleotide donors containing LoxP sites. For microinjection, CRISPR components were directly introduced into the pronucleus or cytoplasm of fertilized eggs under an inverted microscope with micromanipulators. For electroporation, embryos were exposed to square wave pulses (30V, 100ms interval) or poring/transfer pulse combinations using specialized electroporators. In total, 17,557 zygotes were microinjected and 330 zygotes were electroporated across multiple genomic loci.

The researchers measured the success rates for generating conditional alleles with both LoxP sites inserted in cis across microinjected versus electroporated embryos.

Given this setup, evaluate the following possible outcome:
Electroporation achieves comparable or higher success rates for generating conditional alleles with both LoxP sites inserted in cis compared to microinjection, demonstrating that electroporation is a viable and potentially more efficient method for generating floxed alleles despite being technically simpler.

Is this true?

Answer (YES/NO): NO